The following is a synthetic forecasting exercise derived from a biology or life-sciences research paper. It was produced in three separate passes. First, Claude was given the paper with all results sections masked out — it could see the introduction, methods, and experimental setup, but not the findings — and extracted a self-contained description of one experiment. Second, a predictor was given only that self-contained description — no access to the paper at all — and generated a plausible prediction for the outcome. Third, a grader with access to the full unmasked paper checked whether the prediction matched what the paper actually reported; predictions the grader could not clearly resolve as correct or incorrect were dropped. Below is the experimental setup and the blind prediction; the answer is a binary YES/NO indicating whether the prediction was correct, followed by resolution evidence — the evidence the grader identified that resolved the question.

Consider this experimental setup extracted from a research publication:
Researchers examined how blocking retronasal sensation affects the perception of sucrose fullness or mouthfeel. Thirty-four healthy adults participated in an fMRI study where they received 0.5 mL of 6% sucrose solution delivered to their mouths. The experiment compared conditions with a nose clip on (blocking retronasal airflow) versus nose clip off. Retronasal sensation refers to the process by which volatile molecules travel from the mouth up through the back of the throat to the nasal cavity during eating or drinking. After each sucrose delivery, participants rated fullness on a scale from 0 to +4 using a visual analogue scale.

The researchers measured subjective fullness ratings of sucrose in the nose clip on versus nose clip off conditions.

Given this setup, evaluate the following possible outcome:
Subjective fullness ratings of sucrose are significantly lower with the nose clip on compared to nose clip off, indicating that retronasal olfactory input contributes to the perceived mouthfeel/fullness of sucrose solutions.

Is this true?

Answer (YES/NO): YES